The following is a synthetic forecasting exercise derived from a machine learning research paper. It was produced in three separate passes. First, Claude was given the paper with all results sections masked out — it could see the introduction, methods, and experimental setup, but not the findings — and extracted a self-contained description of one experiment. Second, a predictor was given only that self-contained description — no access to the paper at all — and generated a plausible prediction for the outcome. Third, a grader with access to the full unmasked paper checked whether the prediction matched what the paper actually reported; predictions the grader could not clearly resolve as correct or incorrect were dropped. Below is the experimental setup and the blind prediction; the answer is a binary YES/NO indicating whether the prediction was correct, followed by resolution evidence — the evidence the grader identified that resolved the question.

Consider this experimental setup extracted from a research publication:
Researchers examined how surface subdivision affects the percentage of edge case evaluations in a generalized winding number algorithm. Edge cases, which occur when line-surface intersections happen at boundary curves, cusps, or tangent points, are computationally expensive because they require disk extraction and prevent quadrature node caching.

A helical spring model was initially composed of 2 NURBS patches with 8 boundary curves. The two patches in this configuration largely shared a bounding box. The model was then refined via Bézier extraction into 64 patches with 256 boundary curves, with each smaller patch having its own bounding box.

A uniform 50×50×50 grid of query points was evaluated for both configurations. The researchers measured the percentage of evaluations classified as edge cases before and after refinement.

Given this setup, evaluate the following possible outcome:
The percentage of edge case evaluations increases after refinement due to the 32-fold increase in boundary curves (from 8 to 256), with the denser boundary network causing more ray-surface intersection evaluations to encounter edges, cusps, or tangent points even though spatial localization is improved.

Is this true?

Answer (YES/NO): NO